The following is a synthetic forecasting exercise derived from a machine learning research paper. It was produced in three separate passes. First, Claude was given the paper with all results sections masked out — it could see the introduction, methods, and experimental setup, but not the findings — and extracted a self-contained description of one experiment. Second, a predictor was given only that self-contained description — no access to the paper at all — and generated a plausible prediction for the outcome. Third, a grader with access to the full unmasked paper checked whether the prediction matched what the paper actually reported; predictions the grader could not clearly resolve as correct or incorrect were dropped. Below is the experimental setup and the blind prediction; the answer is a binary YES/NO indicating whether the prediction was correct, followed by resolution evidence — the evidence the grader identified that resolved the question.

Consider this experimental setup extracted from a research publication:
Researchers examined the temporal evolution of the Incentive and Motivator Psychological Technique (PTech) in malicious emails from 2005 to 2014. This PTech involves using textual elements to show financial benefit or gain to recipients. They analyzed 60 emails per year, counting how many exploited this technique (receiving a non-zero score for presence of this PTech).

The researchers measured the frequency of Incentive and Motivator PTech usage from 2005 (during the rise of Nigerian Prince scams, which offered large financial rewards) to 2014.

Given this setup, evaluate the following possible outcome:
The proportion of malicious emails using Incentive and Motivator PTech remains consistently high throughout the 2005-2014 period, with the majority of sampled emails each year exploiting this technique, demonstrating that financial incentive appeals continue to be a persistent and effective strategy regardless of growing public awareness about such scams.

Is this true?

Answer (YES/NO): NO